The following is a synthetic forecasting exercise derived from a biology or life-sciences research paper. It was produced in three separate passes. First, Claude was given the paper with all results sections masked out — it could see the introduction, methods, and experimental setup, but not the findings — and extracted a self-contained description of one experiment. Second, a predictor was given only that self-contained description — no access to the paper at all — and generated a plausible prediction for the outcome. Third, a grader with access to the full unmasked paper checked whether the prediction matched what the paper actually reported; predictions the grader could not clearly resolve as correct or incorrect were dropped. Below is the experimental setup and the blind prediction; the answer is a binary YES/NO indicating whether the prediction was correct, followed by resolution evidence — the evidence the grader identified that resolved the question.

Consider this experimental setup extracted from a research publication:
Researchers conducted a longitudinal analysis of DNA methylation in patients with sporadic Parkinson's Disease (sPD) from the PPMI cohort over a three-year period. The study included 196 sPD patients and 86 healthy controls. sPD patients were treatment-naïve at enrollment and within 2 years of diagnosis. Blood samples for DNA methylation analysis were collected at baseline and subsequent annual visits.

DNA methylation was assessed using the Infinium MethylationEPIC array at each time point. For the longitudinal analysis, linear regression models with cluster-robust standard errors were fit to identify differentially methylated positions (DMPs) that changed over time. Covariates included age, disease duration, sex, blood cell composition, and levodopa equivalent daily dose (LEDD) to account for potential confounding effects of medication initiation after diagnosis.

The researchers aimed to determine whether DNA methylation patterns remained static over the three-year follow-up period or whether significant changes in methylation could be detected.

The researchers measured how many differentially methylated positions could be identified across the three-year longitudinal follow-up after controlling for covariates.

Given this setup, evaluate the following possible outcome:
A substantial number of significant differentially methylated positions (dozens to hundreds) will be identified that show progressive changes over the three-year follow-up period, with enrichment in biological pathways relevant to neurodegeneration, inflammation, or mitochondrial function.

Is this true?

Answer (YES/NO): NO